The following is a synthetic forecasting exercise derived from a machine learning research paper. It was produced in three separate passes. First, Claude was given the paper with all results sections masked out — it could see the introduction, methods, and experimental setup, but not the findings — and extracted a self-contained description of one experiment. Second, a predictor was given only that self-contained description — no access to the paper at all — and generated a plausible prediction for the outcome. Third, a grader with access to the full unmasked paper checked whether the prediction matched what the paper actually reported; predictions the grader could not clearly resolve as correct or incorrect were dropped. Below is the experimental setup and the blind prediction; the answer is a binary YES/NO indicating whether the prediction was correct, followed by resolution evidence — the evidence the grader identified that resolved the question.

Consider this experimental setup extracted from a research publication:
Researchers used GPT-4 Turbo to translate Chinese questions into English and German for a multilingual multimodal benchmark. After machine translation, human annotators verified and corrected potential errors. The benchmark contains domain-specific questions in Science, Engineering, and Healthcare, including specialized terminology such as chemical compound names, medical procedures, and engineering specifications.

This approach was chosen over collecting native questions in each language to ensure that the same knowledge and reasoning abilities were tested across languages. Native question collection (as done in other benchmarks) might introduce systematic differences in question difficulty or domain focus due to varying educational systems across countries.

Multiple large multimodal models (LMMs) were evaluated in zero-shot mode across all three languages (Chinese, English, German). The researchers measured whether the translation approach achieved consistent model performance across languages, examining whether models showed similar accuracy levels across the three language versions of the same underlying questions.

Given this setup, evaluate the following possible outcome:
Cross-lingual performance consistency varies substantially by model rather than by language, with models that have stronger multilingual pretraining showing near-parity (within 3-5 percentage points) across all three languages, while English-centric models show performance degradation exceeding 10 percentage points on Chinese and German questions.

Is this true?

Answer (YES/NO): NO